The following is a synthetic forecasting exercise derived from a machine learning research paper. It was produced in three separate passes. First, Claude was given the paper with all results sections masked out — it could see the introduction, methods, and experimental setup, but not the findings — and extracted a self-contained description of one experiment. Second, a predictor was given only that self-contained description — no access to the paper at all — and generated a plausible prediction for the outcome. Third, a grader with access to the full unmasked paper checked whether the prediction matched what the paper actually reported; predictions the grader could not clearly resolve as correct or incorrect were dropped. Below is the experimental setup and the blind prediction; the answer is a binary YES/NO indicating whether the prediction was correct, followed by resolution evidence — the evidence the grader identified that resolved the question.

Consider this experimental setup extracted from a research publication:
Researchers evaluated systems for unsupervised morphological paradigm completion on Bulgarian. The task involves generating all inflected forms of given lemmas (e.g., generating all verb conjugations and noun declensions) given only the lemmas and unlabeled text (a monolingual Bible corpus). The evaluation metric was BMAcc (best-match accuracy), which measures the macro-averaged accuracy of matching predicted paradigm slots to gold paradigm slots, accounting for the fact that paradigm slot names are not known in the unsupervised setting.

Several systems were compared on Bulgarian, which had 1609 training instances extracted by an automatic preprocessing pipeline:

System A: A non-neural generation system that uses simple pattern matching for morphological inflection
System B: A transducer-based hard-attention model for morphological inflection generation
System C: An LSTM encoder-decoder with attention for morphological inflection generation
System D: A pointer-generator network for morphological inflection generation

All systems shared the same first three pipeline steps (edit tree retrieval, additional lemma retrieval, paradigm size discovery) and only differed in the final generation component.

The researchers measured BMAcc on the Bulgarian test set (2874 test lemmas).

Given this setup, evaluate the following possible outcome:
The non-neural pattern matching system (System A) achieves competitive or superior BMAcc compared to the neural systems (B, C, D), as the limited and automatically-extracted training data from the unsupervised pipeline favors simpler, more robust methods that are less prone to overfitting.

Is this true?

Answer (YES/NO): NO